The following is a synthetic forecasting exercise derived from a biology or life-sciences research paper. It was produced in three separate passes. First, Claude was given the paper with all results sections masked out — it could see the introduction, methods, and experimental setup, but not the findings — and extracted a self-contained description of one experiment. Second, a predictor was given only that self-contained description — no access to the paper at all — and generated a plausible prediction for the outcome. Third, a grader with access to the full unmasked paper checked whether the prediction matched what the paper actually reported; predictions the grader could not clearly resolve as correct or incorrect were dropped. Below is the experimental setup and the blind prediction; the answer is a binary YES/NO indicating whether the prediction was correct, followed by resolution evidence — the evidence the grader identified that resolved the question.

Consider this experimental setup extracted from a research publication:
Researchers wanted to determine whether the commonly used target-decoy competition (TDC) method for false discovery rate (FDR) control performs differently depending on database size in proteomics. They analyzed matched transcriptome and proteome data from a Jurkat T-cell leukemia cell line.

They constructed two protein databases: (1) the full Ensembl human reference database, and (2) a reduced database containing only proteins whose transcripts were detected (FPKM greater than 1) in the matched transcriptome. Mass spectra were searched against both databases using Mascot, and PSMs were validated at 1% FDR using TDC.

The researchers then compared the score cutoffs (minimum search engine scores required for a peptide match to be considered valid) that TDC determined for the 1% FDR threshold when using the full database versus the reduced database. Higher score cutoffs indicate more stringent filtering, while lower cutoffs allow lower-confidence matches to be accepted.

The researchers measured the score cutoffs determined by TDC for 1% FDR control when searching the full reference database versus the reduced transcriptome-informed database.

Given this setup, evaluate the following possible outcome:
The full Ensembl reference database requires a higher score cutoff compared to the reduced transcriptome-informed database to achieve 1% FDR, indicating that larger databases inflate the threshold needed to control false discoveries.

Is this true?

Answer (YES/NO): NO